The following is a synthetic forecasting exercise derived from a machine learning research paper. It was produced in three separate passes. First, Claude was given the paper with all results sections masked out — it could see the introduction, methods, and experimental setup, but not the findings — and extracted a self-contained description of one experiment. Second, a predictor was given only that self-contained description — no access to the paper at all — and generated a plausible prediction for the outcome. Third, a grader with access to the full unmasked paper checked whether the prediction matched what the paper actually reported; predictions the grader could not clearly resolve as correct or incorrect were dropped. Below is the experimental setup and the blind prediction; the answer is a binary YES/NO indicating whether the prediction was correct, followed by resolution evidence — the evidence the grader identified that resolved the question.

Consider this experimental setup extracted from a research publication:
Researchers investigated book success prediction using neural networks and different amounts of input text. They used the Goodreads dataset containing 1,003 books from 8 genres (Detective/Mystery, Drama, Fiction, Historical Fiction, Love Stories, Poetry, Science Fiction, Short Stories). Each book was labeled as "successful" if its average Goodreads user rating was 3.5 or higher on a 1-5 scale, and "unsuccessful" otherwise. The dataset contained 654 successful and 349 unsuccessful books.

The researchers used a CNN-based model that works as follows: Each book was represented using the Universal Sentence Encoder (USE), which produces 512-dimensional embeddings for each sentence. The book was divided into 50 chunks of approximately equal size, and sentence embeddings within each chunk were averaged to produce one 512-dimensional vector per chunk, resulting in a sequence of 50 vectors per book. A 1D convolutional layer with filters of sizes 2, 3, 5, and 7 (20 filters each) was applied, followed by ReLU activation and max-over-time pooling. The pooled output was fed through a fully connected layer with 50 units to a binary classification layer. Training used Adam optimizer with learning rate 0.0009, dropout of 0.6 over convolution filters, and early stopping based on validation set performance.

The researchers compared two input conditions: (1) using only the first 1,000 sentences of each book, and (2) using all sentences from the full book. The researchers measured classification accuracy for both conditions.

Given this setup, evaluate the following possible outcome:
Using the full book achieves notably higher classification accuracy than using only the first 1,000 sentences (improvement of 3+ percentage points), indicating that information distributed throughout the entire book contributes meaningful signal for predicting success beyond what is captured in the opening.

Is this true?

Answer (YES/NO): NO